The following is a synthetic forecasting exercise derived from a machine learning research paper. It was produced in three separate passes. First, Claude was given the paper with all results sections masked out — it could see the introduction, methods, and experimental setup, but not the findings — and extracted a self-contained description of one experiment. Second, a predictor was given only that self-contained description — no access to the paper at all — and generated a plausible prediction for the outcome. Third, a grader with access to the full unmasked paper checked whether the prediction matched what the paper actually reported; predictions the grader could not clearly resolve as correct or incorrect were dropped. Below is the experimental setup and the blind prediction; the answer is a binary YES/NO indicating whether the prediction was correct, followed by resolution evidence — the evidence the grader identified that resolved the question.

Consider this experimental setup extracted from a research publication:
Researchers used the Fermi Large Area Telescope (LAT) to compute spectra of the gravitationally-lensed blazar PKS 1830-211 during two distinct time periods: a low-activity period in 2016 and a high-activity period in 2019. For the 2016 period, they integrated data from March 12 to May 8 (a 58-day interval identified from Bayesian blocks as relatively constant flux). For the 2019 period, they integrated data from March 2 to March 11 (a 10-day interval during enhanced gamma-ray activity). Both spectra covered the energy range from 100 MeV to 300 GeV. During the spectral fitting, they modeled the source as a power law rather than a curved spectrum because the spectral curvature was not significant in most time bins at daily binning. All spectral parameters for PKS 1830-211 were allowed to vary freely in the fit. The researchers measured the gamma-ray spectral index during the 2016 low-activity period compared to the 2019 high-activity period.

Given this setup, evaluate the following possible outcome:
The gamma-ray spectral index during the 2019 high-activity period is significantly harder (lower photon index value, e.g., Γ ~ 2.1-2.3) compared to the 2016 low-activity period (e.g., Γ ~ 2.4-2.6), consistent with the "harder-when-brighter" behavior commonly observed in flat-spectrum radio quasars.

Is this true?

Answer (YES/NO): NO